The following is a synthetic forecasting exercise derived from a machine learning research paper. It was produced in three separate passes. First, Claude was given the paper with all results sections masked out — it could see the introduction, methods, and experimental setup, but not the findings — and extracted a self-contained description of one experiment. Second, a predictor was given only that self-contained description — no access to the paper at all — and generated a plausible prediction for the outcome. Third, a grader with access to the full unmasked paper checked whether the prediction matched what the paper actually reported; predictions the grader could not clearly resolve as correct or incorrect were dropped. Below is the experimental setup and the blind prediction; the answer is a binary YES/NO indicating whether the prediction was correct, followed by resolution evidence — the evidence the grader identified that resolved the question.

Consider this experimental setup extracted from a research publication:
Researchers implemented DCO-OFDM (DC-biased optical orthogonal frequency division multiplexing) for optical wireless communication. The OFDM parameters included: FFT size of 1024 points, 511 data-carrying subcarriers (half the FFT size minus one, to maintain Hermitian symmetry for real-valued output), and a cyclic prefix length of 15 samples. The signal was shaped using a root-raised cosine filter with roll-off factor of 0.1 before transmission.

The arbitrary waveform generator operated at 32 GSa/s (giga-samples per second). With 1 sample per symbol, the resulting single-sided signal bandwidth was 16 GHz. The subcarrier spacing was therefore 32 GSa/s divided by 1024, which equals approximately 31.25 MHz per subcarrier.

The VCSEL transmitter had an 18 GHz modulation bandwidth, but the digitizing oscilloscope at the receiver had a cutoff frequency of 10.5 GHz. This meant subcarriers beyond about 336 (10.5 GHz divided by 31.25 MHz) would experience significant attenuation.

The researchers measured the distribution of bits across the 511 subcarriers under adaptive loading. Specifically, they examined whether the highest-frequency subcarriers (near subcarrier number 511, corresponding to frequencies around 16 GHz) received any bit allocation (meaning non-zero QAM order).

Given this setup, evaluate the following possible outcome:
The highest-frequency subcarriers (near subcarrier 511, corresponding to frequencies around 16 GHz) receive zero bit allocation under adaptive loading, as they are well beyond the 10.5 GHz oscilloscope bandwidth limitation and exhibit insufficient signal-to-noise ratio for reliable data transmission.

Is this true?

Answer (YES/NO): YES